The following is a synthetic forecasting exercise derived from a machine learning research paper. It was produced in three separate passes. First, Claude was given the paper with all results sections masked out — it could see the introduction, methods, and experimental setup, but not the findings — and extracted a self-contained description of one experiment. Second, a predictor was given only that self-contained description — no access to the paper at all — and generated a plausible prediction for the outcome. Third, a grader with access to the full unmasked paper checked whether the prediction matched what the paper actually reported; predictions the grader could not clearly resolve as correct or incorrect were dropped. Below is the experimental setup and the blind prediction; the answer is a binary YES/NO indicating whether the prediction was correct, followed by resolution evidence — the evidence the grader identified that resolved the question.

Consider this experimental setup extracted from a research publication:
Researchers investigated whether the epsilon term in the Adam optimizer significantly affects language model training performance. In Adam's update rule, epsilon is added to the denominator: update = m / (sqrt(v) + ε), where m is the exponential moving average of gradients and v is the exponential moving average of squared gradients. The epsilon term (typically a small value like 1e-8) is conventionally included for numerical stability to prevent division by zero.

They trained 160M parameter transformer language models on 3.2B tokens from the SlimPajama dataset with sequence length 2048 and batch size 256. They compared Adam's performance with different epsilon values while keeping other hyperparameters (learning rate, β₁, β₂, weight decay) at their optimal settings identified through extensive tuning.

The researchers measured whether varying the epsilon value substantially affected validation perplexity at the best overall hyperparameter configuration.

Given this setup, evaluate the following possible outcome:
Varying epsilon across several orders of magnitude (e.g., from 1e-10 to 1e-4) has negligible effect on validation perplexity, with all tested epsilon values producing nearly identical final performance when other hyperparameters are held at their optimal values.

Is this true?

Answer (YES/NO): NO